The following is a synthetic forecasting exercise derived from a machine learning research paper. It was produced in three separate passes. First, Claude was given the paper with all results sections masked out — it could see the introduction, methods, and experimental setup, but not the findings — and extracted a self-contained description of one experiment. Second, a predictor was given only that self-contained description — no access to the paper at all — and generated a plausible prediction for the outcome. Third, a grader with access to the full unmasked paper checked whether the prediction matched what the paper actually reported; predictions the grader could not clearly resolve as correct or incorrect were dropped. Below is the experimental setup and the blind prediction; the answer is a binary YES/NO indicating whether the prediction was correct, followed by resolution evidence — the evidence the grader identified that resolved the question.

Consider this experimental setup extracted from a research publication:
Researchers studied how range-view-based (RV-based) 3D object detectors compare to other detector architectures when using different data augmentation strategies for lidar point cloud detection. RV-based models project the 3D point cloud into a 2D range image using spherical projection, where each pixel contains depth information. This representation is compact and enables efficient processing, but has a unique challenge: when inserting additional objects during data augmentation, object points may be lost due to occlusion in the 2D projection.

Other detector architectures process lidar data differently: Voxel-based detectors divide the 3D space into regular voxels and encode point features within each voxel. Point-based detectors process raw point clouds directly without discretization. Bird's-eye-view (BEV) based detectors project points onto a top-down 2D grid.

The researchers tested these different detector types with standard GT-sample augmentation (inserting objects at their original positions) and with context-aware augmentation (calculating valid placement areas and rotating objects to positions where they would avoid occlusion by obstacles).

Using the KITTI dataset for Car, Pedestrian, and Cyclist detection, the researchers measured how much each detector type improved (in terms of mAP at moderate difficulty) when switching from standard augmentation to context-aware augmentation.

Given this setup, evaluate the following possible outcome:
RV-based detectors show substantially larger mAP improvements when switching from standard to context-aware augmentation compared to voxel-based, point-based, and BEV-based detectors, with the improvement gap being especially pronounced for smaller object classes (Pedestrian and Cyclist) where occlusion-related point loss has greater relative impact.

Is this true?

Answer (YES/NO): NO